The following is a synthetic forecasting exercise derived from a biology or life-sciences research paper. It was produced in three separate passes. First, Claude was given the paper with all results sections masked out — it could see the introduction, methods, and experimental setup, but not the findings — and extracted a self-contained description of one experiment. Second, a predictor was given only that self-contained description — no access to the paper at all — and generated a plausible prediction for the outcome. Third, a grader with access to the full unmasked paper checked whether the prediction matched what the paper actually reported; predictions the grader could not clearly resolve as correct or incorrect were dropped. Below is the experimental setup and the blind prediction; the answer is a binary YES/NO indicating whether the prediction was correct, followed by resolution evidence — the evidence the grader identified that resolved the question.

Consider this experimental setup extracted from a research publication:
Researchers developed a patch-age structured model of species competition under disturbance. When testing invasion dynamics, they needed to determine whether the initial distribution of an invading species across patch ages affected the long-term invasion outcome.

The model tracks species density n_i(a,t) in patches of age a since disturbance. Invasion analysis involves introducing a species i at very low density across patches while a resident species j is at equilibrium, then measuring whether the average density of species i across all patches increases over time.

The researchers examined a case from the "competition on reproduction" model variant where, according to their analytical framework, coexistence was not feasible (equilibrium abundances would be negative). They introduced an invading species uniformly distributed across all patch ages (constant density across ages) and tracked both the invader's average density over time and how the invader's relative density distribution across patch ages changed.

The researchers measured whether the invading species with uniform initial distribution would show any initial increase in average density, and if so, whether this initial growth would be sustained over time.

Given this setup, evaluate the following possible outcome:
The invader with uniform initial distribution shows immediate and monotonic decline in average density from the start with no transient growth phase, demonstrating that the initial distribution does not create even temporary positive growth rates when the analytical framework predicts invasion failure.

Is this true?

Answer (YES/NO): NO